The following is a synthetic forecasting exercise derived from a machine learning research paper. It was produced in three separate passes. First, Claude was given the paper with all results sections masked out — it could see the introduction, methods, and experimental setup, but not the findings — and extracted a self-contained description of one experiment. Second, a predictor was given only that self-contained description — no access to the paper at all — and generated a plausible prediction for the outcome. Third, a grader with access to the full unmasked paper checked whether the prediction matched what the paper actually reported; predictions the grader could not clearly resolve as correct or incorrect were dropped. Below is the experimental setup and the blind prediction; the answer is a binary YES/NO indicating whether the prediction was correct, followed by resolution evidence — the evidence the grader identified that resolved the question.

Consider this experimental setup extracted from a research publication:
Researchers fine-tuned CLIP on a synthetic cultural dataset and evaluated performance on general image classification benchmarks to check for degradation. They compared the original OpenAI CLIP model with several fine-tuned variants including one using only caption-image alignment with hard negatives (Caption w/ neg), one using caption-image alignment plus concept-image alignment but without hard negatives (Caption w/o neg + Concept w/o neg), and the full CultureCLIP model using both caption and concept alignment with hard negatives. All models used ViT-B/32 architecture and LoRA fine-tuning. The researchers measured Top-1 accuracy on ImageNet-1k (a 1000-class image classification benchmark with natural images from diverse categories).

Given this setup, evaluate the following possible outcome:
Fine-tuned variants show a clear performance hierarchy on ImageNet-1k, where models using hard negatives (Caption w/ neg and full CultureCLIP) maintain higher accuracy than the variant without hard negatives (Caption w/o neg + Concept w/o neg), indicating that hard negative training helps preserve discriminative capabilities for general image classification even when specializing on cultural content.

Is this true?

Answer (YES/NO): NO